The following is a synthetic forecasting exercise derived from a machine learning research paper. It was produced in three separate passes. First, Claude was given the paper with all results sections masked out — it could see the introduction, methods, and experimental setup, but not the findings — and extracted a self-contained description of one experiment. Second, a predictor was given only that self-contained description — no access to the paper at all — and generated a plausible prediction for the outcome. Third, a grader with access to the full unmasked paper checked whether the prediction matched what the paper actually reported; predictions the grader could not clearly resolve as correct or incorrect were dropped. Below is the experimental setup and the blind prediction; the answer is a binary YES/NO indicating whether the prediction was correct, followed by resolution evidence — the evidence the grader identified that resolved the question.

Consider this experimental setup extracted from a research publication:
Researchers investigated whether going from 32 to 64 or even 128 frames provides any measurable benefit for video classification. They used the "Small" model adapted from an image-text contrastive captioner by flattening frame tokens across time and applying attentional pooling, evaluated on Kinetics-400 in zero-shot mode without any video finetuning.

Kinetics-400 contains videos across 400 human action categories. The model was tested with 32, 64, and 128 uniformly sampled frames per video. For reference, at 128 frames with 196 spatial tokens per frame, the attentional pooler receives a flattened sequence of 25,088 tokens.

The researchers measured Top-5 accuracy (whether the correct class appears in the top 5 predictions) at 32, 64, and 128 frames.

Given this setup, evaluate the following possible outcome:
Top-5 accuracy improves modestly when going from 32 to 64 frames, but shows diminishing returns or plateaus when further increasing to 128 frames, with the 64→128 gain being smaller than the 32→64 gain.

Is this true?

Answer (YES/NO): NO